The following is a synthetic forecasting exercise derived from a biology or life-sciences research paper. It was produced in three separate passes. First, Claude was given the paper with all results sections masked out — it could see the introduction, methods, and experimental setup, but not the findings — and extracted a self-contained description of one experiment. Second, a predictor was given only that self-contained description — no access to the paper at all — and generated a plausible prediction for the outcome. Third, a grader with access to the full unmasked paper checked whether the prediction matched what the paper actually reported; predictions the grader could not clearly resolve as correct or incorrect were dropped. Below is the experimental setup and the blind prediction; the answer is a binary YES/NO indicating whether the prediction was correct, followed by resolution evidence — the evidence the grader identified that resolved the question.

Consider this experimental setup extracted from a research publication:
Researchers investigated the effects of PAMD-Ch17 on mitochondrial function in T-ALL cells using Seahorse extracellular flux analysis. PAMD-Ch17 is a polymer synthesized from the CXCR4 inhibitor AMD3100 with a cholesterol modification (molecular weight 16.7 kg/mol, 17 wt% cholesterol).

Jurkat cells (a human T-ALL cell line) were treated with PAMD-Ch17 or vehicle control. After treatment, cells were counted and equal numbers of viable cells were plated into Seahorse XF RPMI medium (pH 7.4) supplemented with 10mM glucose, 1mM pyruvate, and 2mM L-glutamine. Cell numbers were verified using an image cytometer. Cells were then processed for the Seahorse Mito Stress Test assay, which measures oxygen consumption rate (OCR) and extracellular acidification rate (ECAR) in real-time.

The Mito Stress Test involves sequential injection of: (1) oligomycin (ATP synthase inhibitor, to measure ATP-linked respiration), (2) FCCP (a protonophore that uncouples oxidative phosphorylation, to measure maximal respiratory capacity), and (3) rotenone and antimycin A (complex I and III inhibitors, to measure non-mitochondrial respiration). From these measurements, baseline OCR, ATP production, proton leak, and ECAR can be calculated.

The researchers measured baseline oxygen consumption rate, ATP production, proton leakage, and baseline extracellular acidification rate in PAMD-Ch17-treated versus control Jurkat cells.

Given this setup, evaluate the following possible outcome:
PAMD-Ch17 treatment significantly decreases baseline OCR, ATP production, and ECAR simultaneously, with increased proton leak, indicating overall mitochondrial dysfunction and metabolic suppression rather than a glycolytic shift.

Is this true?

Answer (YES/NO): NO